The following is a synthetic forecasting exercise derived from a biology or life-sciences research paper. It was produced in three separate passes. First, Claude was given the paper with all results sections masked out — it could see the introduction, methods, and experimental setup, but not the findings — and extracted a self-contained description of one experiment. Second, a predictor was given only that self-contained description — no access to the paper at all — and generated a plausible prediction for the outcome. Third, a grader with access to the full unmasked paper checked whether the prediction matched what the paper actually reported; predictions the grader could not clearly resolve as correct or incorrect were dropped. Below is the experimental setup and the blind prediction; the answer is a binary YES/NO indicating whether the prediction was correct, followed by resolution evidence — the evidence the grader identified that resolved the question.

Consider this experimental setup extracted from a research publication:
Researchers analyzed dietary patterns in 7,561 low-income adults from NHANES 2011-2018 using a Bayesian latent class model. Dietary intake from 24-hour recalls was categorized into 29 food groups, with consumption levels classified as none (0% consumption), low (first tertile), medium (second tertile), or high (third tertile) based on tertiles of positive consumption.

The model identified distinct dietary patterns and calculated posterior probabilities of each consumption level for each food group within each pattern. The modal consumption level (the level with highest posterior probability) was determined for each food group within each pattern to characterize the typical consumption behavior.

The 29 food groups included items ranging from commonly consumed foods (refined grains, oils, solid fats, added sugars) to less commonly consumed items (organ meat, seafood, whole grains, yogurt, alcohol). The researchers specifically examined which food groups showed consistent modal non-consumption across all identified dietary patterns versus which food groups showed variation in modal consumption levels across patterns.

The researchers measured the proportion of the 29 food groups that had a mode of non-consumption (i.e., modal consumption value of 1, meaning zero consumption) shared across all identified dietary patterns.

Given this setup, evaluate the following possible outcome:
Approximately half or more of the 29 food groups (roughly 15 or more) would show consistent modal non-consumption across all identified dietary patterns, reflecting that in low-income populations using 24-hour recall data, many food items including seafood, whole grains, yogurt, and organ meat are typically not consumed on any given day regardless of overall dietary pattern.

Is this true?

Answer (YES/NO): YES